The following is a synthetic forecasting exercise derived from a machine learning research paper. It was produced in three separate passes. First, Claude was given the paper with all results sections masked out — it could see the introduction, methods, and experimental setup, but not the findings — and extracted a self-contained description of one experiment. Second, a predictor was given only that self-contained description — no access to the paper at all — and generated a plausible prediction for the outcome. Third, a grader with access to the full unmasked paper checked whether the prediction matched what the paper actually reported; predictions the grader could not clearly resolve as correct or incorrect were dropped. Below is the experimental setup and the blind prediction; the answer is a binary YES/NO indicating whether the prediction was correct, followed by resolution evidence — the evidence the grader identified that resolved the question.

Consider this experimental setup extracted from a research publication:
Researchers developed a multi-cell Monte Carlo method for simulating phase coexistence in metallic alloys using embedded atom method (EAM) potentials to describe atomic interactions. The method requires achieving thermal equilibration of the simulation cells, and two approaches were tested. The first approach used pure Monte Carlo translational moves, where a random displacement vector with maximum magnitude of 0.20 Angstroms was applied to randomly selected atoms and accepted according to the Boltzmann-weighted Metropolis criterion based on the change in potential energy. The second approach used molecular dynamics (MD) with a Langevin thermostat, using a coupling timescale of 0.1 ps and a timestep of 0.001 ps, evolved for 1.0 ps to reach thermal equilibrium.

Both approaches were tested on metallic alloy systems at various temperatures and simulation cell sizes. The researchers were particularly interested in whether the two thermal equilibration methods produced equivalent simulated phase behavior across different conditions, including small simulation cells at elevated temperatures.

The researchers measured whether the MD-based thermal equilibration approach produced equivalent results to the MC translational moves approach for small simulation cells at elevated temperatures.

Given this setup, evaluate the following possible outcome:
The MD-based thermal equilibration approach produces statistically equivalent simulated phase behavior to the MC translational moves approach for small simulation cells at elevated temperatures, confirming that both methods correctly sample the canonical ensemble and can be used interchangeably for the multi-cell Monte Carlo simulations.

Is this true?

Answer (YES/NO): NO